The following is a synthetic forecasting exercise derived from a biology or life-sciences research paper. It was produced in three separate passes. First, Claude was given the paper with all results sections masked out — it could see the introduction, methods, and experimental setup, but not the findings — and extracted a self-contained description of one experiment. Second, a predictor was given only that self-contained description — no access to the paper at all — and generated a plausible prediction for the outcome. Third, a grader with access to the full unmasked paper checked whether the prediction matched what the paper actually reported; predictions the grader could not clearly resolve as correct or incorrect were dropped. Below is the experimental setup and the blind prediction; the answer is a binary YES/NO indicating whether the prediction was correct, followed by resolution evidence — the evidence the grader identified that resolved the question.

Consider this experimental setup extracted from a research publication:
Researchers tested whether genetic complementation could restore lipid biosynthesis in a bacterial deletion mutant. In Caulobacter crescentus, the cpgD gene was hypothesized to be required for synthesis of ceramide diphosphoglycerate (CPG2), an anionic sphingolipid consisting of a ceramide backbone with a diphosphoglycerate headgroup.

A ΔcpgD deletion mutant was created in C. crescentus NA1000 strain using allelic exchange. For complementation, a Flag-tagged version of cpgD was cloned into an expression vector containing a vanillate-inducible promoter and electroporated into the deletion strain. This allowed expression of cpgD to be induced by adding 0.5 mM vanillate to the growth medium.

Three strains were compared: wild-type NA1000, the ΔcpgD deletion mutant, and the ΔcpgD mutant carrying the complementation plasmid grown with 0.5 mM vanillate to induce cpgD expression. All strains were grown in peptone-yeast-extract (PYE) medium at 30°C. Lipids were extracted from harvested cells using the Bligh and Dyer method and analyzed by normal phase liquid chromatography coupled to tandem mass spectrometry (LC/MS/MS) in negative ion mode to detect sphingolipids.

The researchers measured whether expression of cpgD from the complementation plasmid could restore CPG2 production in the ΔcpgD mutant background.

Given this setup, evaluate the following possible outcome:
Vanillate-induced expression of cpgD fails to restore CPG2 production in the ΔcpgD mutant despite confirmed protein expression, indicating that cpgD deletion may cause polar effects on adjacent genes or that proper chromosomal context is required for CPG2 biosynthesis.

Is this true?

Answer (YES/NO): NO